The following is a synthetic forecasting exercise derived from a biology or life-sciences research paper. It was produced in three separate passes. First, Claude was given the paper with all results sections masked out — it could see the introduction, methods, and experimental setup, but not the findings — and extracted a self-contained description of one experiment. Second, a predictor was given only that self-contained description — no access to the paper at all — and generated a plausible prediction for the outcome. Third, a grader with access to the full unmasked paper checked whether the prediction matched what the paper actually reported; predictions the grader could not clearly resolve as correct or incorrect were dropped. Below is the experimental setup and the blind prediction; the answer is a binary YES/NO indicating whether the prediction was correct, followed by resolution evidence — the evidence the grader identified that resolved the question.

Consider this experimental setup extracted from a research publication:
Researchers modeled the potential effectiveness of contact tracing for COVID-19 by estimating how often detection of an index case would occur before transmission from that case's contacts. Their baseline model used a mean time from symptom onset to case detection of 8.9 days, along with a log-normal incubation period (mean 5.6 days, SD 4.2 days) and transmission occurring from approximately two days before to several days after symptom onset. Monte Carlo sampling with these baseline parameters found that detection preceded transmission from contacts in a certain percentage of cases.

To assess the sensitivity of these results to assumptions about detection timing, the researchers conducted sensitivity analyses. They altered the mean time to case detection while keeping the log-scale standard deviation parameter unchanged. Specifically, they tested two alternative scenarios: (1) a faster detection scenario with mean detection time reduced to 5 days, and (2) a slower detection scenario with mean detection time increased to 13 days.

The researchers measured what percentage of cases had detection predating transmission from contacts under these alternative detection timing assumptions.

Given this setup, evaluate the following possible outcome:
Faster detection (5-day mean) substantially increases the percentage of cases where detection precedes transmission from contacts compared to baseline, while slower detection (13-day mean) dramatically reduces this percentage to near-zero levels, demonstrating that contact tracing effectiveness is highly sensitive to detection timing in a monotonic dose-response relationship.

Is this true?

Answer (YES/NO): NO